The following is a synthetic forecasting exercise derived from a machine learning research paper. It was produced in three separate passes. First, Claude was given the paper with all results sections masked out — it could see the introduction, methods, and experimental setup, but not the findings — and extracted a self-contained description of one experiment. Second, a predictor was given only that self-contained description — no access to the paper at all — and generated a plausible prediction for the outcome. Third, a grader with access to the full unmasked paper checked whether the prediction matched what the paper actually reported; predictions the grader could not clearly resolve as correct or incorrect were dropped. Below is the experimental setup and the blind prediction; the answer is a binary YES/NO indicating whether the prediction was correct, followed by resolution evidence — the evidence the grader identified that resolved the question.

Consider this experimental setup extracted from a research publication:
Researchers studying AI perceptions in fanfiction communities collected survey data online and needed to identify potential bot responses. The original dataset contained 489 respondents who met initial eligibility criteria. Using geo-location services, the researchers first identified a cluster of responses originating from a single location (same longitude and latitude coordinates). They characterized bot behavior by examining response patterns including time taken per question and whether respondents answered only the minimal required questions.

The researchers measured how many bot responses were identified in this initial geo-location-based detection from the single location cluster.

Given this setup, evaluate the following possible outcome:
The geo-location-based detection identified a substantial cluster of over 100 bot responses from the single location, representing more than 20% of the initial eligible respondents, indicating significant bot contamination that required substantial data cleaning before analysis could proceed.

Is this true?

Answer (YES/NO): YES